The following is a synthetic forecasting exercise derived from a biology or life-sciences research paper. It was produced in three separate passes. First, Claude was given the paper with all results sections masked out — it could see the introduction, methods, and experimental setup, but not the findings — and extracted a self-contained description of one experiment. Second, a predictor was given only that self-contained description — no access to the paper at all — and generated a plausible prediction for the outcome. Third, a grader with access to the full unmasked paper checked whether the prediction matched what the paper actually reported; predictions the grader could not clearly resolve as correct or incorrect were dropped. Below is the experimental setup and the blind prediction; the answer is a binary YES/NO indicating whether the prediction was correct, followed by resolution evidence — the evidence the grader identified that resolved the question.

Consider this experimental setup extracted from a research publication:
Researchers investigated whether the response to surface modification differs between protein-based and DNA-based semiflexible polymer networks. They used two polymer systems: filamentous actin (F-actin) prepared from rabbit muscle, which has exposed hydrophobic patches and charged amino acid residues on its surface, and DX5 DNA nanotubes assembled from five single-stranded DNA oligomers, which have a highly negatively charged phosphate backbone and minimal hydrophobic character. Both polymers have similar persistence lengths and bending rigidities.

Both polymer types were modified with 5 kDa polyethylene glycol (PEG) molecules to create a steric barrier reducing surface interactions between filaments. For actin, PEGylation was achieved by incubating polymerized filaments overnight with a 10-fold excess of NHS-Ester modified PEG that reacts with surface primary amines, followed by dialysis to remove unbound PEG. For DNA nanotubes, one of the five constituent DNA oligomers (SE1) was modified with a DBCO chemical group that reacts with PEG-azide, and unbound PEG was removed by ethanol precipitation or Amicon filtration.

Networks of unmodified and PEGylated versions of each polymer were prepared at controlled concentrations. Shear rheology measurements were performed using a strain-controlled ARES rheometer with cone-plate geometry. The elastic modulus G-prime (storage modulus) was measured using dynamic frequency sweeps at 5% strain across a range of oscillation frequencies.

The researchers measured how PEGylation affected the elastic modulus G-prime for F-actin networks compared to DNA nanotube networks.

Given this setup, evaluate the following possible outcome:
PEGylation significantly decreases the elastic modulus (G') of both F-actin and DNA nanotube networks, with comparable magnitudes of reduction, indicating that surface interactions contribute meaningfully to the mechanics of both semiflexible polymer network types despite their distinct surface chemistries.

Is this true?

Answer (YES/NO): NO